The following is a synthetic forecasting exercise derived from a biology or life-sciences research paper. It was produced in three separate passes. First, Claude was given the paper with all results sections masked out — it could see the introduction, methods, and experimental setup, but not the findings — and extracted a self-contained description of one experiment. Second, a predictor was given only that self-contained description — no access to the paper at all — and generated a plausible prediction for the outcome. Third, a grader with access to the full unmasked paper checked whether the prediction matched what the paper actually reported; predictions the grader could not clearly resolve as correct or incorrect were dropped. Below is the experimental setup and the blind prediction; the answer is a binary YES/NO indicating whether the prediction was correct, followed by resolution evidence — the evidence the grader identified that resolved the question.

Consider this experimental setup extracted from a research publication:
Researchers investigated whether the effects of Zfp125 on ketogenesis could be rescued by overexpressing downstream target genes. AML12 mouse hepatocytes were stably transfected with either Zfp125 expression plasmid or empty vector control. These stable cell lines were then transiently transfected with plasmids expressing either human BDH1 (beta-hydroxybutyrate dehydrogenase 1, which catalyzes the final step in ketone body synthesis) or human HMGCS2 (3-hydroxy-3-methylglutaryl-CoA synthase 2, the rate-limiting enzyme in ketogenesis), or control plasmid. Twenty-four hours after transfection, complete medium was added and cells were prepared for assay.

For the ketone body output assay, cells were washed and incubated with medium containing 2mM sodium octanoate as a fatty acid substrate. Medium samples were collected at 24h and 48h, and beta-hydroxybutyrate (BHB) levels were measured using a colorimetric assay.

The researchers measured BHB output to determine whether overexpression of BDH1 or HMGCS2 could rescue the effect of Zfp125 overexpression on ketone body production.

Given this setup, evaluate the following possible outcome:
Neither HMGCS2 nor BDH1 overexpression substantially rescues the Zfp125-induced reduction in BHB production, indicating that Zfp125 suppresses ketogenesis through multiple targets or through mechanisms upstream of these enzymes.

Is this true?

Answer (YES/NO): NO